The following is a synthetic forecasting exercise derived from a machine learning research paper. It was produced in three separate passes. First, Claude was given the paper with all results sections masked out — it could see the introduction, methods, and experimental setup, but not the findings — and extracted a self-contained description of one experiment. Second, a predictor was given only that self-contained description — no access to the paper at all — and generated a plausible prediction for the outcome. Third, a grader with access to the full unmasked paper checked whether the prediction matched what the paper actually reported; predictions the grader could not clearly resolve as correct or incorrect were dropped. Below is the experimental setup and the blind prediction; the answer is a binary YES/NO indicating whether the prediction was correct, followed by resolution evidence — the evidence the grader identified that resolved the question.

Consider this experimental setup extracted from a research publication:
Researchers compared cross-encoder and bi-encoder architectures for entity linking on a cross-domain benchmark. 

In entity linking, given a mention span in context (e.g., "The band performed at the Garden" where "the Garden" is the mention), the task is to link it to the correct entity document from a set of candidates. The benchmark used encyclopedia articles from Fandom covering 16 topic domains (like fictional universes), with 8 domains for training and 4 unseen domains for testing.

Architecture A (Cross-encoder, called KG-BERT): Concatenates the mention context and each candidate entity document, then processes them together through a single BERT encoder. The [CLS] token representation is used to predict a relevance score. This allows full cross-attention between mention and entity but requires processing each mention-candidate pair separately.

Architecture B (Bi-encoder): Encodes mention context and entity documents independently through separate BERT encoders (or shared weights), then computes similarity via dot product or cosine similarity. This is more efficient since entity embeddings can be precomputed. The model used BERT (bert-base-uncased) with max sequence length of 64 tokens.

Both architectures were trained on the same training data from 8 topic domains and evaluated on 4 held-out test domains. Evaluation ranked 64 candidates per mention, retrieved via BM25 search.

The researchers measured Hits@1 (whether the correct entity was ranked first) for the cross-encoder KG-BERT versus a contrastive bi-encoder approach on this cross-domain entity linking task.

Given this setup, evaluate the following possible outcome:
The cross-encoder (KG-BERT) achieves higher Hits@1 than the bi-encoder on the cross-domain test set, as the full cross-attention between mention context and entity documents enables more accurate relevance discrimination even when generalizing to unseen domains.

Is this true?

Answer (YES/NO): NO